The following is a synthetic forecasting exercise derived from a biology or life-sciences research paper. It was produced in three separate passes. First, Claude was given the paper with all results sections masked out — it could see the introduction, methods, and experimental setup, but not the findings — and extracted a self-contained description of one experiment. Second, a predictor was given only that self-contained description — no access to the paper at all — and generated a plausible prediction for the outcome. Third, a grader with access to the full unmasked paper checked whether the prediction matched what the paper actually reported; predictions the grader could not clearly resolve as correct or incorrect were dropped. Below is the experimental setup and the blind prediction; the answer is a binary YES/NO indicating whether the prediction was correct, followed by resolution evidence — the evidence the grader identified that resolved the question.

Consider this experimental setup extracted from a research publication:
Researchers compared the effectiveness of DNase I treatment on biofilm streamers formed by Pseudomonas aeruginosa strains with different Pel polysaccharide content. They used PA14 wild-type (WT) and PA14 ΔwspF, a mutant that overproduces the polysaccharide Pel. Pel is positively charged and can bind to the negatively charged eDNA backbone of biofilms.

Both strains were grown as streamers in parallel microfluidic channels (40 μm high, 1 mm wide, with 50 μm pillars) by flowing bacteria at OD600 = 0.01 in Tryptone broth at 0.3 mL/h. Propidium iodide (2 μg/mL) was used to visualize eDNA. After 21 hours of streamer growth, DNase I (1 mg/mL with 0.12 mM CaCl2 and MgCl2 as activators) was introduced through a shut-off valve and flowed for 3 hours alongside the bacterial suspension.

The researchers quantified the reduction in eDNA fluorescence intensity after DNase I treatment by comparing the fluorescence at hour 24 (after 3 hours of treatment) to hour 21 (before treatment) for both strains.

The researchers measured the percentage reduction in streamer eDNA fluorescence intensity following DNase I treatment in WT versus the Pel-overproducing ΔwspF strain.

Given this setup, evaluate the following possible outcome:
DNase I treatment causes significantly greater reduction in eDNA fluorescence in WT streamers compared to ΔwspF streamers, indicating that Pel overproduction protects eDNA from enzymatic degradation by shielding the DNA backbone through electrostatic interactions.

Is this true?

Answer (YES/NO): YES